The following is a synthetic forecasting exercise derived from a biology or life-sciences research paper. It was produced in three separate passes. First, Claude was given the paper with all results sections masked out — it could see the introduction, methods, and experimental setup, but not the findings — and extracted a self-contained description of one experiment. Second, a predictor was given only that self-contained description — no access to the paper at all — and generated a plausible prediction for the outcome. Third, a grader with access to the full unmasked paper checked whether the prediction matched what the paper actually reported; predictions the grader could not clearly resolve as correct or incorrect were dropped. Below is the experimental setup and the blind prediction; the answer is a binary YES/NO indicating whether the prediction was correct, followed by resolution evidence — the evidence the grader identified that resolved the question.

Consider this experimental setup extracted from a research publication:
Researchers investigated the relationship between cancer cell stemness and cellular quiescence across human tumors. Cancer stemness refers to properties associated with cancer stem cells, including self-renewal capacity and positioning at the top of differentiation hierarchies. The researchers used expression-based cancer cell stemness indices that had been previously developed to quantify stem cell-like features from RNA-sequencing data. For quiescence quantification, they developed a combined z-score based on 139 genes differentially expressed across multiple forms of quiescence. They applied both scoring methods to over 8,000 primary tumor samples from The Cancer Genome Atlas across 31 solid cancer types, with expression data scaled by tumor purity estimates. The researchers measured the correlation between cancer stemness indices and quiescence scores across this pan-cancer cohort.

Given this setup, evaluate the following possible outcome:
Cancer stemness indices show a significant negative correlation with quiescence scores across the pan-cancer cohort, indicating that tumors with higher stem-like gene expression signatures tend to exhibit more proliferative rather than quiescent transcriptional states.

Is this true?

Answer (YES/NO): YES